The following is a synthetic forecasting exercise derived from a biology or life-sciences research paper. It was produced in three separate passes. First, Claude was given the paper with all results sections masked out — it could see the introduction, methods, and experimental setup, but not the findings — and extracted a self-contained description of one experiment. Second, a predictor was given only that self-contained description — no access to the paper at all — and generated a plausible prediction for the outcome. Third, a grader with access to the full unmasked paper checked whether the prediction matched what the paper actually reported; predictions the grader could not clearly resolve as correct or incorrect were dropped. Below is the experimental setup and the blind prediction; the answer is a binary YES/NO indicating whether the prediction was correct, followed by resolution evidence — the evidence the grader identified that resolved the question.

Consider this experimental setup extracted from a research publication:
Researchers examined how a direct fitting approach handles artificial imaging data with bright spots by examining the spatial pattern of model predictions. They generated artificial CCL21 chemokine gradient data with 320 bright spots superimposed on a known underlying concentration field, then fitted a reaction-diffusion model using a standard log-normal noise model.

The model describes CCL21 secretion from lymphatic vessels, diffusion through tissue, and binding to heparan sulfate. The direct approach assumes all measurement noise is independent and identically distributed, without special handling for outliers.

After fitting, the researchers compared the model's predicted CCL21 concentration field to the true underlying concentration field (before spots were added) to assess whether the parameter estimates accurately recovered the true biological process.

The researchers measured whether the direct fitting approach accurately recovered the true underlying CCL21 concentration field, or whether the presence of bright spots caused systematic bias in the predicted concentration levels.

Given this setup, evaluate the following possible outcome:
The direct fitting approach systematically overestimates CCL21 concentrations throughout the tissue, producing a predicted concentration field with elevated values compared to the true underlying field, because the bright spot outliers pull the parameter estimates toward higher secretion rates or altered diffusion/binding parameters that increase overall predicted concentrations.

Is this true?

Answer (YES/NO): YES